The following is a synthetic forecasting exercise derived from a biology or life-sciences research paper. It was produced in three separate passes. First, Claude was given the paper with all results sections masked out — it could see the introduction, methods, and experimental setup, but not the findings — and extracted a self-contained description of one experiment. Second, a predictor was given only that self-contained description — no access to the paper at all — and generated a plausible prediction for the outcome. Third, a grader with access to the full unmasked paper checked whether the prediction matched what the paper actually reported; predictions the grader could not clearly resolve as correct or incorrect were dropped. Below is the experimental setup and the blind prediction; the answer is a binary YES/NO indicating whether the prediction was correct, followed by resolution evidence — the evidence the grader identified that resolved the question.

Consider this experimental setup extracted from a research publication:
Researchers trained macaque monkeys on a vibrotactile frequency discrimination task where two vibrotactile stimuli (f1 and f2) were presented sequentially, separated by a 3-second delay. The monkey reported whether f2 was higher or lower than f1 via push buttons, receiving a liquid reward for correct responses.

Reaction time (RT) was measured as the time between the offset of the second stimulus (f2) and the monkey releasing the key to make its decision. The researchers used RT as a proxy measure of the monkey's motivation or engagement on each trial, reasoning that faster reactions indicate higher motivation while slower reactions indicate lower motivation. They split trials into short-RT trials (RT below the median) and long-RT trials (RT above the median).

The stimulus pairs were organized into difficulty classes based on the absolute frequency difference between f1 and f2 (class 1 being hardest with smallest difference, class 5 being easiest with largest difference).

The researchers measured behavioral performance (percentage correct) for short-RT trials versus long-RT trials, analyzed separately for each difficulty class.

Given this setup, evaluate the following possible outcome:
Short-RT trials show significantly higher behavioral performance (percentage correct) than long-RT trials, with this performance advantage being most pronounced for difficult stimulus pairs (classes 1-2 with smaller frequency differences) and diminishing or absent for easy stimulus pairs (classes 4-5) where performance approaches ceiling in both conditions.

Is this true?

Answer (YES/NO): NO